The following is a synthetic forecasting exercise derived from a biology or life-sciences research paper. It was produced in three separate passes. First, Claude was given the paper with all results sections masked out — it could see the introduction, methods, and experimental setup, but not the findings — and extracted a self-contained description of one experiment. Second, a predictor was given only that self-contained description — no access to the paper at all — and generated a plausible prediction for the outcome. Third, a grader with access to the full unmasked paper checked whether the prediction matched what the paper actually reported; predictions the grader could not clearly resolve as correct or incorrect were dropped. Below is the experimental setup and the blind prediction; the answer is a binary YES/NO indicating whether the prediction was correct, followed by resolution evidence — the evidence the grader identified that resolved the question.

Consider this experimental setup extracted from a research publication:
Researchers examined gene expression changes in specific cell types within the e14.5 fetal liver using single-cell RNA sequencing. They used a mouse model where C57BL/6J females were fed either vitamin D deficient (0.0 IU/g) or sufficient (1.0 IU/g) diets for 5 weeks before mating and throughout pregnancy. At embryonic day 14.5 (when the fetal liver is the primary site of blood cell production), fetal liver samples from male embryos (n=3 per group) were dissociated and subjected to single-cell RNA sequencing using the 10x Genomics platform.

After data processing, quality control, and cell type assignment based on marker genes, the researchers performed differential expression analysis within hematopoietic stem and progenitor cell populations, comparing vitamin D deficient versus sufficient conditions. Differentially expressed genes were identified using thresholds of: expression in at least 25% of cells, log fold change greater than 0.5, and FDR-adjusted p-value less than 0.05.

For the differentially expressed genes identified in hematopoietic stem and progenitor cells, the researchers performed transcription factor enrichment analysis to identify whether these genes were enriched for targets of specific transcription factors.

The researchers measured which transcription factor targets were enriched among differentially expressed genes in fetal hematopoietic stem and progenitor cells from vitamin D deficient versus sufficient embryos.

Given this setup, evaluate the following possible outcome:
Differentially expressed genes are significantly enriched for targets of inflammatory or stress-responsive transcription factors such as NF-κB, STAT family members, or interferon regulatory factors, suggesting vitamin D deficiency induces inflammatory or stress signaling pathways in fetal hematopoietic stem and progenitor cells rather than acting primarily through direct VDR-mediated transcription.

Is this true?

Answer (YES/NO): NO